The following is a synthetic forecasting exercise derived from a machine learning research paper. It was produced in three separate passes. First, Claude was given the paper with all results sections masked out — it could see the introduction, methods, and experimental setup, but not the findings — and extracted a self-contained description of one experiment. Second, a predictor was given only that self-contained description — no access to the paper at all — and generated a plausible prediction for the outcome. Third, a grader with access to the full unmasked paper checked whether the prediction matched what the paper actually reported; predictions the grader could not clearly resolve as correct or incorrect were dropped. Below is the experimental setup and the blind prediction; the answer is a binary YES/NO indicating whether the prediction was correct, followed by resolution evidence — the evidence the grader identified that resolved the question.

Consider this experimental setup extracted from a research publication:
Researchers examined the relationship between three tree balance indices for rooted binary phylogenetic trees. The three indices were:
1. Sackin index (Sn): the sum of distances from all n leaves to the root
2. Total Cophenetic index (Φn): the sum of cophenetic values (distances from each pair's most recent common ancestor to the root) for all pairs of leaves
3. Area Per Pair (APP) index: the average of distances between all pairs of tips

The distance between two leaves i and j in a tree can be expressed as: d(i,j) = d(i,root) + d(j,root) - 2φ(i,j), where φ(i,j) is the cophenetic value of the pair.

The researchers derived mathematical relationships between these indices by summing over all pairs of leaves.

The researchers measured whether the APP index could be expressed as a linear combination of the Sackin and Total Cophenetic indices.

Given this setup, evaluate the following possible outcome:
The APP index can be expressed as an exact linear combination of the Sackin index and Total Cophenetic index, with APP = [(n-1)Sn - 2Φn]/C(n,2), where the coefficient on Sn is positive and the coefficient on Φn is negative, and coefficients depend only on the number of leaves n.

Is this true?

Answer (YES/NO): YES